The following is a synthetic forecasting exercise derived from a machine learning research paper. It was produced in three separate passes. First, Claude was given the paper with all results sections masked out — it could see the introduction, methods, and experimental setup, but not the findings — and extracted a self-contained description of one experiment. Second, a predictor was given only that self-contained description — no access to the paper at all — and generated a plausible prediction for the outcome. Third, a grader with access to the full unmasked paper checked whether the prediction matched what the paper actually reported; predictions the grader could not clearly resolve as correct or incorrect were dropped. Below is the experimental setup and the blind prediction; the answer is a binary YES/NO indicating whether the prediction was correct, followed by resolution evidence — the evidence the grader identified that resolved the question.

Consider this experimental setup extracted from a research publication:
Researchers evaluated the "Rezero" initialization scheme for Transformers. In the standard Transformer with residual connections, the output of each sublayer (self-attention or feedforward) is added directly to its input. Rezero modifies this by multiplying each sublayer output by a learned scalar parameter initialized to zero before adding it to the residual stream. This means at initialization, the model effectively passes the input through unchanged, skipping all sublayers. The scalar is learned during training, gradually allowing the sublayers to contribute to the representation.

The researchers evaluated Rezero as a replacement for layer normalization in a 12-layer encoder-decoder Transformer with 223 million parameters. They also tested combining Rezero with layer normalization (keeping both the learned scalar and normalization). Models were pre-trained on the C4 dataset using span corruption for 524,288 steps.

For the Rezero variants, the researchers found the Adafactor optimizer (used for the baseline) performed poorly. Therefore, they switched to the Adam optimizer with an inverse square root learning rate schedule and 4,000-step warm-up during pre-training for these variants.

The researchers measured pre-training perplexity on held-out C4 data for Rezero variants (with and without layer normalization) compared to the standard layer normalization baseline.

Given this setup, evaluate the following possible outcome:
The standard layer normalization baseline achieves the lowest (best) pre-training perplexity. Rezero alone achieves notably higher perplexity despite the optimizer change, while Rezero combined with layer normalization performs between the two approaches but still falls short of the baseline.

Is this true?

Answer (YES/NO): YES